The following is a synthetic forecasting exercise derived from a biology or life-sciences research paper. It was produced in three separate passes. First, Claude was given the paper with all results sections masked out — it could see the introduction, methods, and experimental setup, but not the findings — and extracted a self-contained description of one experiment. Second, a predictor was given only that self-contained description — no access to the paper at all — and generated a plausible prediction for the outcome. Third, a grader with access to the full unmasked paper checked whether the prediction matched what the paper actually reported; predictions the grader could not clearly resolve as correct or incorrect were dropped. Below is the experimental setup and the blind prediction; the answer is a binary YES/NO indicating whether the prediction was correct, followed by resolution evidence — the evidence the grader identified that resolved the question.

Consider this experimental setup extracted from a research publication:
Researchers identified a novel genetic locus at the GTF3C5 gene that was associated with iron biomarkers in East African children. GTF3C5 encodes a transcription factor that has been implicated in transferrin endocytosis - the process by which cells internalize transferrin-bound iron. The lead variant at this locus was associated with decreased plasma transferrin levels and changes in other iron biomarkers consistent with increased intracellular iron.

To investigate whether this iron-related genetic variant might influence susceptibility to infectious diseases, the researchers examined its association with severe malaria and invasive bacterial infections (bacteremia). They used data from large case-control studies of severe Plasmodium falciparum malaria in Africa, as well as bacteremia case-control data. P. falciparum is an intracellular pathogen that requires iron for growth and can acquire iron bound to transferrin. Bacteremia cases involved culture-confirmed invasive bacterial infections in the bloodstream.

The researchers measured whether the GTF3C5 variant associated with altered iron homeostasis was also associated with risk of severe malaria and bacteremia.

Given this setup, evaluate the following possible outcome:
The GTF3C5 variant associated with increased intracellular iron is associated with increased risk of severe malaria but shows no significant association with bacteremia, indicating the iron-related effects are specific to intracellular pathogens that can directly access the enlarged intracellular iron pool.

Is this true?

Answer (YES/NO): NO